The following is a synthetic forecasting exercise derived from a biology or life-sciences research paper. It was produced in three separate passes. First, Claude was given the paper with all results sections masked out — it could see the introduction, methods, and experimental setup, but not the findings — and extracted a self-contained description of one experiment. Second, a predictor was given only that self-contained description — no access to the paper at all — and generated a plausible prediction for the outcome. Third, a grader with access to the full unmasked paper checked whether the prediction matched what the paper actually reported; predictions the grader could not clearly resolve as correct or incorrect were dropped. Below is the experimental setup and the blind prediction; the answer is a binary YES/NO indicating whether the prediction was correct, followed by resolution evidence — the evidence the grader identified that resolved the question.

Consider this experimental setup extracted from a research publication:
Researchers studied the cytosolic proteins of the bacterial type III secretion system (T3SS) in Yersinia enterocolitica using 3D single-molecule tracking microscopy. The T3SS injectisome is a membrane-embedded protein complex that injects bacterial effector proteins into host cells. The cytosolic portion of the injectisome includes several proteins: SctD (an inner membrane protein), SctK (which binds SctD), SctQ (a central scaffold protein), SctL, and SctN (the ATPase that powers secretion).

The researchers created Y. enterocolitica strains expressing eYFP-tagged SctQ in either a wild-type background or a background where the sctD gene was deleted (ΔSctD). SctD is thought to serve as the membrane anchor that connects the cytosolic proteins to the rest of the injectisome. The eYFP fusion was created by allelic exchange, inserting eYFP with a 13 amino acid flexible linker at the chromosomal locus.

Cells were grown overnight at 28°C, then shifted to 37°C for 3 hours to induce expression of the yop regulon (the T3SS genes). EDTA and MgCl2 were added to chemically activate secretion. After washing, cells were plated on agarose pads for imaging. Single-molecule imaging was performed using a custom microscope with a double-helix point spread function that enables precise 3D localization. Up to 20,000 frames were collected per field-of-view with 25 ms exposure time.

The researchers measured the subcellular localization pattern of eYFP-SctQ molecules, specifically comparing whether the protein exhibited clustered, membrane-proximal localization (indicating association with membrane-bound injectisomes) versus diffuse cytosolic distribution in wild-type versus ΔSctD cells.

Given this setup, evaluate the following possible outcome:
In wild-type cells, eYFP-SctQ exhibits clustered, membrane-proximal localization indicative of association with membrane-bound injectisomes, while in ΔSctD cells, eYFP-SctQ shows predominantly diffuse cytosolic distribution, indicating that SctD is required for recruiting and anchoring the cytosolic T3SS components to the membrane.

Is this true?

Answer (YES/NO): YES